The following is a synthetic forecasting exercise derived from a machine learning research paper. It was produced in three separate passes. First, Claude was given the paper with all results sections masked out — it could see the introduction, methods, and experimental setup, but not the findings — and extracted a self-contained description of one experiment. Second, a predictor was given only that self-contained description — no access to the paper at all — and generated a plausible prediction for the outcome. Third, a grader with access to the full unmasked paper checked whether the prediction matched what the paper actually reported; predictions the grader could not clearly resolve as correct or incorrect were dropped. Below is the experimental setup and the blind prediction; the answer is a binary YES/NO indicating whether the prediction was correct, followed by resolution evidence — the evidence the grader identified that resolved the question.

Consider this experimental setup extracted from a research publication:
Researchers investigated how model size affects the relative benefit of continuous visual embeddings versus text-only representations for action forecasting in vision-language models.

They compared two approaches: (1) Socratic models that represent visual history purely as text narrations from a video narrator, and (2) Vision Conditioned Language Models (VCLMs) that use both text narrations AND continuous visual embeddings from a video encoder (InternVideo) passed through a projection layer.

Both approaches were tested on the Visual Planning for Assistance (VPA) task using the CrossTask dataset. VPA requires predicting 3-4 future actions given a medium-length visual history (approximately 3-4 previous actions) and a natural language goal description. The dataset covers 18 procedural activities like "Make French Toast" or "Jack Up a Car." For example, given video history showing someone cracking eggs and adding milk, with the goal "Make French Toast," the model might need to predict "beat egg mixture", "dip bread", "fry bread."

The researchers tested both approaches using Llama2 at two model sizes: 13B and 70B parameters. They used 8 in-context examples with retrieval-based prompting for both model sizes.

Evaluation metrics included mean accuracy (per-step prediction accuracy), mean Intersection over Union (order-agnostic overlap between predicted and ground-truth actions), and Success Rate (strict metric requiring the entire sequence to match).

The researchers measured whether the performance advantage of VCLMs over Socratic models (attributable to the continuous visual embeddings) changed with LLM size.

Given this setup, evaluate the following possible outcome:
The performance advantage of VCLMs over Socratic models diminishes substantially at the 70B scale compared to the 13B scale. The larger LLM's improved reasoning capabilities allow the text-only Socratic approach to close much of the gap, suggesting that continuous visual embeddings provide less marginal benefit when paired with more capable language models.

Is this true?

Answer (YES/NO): YES